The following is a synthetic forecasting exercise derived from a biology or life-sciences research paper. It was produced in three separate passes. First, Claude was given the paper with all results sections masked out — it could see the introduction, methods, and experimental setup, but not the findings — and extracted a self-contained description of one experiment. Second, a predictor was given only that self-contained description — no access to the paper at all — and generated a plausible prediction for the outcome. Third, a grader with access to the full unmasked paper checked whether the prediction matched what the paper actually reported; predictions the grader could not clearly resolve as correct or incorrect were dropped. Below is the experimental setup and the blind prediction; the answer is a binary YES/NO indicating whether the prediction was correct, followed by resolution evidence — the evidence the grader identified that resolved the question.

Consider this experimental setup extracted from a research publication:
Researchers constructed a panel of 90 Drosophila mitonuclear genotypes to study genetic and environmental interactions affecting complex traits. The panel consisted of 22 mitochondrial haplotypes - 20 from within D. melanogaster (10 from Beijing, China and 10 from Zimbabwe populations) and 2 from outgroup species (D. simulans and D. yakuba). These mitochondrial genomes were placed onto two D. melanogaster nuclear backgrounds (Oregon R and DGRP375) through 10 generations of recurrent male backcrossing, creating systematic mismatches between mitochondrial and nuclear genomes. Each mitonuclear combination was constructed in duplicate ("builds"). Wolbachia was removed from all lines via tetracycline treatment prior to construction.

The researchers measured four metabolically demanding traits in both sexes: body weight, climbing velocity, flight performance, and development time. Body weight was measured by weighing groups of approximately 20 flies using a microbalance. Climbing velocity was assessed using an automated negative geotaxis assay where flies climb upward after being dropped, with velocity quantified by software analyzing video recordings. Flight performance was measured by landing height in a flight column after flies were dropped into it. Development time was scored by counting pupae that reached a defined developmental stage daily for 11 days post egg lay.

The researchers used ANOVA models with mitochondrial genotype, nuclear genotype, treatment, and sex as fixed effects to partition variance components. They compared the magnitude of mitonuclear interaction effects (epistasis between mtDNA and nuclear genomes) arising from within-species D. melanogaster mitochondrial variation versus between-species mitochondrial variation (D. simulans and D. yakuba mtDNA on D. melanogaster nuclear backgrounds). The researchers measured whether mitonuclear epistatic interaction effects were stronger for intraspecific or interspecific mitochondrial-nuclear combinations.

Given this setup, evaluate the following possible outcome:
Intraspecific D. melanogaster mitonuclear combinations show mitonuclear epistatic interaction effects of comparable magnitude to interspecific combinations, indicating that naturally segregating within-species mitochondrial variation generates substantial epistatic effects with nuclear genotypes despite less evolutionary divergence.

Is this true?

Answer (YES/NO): NO